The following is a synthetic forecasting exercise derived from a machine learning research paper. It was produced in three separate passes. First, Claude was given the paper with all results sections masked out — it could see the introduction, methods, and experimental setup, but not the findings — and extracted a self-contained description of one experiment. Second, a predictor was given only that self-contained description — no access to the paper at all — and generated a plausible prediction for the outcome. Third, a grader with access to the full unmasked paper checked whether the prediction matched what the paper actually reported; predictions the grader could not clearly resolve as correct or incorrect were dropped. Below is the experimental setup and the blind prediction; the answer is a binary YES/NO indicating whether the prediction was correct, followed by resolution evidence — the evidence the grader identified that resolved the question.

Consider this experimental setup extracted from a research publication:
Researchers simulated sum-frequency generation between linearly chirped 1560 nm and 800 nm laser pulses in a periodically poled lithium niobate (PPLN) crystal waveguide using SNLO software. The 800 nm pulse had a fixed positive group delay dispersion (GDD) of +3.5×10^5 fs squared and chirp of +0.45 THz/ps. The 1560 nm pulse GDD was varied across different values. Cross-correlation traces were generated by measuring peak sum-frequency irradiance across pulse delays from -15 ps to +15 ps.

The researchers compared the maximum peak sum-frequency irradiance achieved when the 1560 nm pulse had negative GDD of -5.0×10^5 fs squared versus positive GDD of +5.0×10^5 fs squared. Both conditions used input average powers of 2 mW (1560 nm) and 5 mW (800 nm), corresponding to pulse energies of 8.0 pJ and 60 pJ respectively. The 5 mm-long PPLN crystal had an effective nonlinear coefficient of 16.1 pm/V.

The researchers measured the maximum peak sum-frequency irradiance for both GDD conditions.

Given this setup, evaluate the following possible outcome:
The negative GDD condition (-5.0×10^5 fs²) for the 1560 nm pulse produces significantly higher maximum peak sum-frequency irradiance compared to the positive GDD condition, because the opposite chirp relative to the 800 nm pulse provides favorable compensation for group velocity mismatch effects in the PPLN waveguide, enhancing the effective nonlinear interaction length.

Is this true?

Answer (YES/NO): YES